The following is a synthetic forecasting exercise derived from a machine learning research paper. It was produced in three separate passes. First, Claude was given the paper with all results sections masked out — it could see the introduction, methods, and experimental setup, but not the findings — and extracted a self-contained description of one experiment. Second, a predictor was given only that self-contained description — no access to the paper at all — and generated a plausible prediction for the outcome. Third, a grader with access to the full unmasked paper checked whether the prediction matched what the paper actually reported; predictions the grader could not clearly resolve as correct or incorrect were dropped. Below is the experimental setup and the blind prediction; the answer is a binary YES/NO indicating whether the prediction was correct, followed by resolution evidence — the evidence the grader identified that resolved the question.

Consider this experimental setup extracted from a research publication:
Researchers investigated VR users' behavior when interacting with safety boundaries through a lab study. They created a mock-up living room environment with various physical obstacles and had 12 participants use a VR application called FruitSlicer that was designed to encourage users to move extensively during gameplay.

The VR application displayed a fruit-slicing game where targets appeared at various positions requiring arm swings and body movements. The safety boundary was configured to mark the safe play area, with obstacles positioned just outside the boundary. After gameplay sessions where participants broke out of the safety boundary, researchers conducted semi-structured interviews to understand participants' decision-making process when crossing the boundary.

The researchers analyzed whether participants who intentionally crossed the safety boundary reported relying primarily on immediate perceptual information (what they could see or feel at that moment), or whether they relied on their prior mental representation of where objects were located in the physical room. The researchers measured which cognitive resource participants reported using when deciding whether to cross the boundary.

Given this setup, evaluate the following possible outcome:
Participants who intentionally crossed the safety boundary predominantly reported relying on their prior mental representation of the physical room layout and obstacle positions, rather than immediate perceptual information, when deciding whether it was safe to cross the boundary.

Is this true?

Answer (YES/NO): YES